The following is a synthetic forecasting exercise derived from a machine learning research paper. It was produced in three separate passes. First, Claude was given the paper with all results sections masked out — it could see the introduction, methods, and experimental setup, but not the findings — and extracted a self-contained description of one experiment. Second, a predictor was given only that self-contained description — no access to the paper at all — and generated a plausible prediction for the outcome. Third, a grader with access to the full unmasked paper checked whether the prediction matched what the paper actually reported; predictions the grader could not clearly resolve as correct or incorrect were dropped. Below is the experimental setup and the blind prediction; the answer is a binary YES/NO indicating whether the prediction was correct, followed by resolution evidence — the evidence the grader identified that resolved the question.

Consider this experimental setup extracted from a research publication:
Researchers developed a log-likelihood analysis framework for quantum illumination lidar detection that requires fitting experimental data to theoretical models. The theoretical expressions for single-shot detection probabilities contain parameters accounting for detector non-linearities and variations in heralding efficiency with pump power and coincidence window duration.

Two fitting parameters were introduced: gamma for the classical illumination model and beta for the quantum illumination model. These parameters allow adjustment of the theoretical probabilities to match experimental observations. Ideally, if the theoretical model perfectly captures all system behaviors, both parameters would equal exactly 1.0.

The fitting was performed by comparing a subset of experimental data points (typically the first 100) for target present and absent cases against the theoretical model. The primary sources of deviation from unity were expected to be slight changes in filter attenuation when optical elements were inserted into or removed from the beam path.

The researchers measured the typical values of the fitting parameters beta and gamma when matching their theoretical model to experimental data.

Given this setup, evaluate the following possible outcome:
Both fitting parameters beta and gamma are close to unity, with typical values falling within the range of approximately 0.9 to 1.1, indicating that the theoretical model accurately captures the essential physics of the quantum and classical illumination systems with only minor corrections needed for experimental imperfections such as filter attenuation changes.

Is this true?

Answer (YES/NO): YES